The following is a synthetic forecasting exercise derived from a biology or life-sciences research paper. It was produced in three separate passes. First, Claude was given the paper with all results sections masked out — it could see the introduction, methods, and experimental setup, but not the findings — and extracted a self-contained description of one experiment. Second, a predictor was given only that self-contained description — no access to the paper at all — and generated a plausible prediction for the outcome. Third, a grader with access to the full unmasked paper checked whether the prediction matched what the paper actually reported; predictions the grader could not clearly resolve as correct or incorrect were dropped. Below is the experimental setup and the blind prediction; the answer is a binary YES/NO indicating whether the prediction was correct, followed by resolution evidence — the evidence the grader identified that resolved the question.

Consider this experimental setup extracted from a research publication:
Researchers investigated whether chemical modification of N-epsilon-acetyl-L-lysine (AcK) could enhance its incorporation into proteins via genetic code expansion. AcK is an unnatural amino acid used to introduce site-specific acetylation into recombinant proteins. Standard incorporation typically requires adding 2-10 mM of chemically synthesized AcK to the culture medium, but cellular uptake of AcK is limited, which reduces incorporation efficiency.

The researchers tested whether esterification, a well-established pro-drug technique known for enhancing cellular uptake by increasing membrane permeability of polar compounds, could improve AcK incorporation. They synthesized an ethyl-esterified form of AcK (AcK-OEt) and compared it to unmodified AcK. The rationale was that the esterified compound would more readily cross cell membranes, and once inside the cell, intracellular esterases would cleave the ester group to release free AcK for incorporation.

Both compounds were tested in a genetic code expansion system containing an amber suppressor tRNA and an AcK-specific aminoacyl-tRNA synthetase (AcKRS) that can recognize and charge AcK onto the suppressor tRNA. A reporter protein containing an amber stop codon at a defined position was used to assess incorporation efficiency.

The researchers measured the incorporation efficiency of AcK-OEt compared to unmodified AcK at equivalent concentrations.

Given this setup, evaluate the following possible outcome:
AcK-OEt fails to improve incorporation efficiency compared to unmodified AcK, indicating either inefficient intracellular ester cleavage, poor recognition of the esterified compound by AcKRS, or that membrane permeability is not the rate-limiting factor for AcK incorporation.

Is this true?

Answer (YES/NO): NO